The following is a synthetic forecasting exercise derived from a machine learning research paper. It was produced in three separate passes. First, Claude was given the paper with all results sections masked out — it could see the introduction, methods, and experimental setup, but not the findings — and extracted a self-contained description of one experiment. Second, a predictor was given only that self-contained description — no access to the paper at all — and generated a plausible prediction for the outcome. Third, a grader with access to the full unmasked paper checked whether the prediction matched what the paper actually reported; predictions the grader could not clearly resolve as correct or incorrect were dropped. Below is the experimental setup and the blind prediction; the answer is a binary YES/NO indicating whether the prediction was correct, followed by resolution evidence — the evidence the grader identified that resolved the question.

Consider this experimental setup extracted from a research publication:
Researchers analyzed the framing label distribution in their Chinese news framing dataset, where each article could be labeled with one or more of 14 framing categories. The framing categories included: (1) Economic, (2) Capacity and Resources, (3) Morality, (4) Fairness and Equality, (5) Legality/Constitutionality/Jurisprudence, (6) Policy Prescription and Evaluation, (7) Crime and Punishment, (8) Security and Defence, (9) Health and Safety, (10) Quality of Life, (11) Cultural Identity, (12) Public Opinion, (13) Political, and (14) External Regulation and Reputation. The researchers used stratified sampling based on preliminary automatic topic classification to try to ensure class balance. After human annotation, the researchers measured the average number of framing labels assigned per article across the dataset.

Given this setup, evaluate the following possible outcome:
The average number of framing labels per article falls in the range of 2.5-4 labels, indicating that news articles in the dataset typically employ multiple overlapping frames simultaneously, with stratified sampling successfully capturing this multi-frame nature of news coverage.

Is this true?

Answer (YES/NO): YES